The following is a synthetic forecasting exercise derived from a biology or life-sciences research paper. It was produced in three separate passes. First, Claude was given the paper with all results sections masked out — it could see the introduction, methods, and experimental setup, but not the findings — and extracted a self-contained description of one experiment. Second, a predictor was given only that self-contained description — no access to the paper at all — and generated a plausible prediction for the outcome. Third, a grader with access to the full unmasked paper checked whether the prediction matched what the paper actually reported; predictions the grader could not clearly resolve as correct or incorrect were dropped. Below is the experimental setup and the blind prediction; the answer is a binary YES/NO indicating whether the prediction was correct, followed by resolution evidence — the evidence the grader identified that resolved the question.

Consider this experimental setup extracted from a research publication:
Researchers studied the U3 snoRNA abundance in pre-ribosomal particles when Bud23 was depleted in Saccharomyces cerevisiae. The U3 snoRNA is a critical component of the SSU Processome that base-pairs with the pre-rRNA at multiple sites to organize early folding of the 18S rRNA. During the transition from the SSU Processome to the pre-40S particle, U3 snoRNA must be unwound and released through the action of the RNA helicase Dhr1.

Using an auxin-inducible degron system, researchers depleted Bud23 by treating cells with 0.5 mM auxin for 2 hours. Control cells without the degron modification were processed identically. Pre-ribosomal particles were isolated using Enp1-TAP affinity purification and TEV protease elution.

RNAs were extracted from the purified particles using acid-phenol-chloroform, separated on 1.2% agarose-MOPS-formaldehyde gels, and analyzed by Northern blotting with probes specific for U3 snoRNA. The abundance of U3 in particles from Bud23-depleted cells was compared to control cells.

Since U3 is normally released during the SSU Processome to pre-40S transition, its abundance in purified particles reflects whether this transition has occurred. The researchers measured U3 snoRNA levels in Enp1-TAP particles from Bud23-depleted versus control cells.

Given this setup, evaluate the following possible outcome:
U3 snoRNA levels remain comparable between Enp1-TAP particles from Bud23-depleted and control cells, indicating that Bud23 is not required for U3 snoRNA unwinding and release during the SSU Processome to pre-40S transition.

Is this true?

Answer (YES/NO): NO